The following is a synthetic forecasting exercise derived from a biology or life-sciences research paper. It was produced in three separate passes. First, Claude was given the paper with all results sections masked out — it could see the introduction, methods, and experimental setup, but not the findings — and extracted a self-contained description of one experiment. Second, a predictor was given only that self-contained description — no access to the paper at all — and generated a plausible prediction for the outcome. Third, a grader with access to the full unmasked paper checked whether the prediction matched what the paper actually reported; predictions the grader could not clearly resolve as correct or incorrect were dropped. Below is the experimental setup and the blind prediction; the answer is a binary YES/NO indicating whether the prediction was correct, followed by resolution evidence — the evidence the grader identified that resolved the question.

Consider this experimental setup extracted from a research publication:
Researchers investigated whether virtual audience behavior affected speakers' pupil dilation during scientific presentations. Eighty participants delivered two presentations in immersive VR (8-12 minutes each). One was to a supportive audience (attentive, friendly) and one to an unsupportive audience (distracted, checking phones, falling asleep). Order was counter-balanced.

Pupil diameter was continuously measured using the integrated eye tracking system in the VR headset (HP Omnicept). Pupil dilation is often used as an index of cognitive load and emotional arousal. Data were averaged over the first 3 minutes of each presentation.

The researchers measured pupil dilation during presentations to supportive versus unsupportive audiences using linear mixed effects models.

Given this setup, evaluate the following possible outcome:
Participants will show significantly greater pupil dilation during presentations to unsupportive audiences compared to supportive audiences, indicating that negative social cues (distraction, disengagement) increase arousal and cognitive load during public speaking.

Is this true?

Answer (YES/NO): NO